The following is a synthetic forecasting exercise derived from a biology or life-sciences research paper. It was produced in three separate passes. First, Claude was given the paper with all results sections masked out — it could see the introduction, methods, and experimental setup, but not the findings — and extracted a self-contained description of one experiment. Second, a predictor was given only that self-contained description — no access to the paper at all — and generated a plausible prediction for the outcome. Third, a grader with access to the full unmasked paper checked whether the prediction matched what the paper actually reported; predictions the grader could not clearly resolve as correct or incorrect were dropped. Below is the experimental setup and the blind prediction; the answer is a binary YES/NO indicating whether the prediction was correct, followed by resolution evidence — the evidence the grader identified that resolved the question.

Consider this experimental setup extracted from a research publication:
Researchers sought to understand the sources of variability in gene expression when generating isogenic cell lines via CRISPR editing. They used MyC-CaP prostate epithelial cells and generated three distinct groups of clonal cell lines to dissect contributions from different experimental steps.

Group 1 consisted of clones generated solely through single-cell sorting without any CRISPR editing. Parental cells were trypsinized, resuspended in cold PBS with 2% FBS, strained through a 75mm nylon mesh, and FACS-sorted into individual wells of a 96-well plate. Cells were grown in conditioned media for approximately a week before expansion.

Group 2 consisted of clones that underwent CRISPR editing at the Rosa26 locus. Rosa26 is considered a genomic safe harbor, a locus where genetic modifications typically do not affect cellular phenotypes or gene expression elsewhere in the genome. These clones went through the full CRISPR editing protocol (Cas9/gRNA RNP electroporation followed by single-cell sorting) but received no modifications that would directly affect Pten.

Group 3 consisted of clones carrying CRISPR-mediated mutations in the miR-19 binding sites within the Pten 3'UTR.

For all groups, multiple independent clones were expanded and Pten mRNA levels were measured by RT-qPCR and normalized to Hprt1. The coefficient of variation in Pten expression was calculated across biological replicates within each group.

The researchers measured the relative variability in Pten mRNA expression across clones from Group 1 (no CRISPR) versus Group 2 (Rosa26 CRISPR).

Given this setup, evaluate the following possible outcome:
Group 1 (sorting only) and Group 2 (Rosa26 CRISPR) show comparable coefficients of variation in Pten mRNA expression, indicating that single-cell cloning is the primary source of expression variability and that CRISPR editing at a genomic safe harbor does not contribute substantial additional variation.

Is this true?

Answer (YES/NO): YES